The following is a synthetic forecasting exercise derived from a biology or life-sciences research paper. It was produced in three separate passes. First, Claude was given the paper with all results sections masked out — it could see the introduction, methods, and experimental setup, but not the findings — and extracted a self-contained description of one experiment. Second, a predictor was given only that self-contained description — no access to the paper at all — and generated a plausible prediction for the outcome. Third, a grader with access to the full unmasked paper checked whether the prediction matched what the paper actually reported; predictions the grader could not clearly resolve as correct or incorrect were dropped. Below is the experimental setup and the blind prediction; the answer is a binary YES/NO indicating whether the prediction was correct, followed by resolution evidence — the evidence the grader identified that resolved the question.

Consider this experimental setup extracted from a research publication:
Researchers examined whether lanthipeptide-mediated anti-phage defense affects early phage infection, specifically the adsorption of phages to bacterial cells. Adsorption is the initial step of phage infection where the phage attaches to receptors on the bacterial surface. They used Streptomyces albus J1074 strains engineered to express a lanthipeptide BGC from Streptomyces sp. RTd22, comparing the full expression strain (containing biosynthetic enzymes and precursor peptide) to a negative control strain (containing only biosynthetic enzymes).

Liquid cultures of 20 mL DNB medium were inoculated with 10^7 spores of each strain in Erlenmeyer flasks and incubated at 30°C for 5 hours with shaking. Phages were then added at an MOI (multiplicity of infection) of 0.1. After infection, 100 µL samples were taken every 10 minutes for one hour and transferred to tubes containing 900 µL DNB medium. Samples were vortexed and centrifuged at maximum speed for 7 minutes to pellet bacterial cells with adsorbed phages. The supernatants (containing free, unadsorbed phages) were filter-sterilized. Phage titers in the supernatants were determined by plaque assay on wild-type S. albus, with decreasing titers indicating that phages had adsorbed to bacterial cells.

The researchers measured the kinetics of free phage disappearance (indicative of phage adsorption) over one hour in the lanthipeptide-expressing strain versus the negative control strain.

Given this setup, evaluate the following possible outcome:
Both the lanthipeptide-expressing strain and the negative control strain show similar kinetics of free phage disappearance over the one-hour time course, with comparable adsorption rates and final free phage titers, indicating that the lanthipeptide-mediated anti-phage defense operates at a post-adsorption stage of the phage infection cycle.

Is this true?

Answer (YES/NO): YES